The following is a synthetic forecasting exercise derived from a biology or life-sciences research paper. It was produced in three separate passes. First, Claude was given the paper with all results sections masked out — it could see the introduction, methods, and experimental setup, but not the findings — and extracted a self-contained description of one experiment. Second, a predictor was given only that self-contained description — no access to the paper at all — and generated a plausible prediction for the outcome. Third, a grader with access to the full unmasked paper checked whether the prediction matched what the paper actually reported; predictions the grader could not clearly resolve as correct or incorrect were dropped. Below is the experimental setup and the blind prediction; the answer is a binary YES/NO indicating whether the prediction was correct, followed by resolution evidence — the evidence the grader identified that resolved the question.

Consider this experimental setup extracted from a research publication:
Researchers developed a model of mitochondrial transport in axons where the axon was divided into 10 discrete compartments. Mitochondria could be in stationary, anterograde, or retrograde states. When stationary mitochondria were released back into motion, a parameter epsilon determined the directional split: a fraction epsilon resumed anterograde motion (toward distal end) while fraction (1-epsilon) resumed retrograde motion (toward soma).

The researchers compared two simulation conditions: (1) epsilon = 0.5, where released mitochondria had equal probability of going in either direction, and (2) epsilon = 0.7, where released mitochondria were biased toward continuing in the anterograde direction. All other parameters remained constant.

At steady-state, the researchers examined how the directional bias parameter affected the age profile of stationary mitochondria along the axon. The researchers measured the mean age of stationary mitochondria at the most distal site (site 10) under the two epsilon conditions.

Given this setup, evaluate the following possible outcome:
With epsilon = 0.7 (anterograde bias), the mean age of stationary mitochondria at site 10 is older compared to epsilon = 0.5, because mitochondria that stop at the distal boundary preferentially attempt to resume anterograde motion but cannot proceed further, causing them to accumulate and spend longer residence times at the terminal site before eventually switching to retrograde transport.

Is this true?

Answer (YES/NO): YES